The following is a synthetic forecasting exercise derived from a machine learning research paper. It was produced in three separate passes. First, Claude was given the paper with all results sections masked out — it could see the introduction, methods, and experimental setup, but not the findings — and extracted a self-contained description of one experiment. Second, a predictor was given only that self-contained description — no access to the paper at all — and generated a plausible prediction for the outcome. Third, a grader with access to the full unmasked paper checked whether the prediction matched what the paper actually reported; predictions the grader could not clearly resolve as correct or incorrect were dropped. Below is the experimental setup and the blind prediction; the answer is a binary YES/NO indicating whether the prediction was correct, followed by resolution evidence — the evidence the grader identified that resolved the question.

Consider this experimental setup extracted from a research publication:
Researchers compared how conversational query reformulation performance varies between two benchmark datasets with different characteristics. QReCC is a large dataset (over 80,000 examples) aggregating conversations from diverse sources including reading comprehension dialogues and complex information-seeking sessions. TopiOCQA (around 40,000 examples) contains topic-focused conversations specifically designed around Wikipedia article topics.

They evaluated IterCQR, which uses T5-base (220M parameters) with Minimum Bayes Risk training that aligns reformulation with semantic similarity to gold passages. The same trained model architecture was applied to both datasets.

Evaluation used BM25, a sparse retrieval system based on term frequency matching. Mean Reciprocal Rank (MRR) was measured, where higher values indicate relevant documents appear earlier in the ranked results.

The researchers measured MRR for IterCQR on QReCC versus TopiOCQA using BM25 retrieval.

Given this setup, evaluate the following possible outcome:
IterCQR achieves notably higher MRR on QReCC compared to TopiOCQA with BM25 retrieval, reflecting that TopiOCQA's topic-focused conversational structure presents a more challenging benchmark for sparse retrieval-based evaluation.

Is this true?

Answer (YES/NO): YES